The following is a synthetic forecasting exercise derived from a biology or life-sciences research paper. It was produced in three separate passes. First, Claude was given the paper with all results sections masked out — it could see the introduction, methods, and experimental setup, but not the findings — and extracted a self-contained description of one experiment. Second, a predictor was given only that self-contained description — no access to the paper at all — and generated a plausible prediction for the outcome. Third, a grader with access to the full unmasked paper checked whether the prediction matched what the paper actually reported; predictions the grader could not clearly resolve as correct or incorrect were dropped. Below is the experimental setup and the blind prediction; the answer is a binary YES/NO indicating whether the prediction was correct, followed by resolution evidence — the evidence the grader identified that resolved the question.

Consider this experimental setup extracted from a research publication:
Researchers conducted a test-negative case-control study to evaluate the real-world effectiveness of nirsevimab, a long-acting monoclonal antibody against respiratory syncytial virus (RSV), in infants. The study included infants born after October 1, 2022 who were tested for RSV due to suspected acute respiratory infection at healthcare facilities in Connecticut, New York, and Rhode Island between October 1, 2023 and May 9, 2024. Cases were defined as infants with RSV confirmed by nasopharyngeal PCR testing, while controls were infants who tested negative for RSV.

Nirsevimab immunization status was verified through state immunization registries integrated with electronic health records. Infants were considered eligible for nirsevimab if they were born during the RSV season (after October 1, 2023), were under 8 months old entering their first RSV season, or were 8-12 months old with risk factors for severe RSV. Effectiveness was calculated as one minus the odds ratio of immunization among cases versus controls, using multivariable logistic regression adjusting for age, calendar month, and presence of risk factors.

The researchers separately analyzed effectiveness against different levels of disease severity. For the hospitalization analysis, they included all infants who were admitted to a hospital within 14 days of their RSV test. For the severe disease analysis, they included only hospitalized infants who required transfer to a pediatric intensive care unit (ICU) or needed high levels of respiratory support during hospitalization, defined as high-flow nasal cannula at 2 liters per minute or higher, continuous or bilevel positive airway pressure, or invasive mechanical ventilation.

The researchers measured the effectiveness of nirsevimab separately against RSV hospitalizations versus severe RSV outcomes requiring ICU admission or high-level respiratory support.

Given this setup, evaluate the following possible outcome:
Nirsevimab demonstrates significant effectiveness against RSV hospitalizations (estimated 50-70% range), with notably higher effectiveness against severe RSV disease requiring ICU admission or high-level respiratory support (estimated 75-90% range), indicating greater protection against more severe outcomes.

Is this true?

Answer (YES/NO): NO